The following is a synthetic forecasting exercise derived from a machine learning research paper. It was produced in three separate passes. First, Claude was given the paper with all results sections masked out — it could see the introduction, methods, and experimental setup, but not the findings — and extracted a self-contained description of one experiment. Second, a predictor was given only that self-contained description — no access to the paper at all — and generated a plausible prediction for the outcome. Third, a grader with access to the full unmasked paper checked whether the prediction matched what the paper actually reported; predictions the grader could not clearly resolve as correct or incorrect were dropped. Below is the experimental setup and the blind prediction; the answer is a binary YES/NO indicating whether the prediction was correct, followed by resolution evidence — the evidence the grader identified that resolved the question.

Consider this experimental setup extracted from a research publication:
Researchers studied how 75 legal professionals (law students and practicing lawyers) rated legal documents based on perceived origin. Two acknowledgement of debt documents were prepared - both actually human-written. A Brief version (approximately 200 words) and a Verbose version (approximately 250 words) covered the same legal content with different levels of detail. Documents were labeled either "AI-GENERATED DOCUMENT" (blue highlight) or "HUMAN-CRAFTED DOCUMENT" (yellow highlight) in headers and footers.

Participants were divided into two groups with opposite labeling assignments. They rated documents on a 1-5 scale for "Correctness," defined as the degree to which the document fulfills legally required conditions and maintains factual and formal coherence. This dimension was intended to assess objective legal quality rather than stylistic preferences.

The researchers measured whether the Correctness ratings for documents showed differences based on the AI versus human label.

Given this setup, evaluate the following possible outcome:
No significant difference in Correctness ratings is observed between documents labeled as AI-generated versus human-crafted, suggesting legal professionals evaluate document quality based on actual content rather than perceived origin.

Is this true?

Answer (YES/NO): NO